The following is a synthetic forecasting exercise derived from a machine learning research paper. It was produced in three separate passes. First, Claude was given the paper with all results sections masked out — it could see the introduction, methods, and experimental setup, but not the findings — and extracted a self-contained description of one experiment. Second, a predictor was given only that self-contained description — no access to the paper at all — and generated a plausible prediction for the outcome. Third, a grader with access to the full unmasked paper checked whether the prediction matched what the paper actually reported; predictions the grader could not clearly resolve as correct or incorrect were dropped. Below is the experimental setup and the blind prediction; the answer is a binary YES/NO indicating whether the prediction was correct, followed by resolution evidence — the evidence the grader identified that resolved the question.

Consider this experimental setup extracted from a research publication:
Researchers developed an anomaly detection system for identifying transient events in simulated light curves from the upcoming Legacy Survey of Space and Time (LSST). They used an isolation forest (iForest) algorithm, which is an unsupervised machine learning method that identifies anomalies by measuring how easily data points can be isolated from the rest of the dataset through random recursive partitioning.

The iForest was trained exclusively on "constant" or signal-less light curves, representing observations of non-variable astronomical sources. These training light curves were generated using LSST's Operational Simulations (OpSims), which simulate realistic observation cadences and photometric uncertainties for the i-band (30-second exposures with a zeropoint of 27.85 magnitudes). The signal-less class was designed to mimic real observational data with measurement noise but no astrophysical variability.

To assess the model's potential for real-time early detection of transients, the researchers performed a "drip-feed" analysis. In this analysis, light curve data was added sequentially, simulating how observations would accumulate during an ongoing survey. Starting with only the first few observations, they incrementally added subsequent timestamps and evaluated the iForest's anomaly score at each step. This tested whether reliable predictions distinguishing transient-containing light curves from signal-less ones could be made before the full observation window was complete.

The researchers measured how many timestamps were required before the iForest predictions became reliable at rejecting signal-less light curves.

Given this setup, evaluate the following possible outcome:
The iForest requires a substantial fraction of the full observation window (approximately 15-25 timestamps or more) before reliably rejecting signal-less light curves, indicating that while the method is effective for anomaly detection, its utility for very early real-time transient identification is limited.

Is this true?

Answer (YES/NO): YES